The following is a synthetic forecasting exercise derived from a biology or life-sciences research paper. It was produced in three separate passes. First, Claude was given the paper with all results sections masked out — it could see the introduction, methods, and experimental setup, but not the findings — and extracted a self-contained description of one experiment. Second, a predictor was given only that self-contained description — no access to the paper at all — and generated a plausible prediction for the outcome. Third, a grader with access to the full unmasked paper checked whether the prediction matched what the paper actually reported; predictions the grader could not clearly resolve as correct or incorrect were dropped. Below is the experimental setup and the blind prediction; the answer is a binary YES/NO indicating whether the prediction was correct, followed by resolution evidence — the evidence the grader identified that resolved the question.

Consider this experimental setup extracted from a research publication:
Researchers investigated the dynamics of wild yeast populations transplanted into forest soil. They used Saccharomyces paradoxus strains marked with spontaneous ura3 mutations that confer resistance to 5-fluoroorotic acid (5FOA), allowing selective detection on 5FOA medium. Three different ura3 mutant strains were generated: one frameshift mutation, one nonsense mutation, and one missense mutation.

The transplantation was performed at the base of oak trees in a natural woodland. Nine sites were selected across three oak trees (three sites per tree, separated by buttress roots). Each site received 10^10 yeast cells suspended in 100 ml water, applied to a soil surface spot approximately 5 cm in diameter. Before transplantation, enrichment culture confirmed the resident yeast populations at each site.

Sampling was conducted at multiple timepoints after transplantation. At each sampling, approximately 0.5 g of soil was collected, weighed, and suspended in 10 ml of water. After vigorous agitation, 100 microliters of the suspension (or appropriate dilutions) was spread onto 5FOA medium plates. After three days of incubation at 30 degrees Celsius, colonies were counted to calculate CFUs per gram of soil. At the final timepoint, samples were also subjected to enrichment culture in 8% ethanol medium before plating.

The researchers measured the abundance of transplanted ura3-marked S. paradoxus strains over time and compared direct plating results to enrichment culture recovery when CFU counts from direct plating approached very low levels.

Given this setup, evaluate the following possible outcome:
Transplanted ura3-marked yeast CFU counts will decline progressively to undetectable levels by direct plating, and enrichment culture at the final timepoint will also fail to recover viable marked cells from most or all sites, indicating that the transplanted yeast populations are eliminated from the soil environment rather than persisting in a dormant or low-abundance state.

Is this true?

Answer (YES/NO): NO